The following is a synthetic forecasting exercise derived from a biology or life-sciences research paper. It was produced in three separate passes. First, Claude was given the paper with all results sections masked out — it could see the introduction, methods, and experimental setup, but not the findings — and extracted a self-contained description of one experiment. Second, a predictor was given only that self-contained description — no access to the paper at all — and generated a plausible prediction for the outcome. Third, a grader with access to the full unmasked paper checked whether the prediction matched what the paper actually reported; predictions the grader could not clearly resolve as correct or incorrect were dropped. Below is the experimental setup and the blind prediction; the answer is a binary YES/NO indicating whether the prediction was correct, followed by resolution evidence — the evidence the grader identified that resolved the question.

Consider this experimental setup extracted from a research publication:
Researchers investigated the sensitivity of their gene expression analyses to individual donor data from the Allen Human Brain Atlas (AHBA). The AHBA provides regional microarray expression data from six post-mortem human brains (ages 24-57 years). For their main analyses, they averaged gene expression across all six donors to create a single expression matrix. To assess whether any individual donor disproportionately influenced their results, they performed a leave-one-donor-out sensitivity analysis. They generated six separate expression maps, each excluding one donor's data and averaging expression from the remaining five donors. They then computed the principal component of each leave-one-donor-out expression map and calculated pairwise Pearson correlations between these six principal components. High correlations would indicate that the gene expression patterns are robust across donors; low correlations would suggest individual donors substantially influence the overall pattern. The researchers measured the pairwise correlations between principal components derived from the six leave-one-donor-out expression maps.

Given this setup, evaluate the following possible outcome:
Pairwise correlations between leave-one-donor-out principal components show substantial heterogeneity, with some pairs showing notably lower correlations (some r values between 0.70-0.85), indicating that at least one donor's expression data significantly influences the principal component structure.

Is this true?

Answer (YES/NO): NO